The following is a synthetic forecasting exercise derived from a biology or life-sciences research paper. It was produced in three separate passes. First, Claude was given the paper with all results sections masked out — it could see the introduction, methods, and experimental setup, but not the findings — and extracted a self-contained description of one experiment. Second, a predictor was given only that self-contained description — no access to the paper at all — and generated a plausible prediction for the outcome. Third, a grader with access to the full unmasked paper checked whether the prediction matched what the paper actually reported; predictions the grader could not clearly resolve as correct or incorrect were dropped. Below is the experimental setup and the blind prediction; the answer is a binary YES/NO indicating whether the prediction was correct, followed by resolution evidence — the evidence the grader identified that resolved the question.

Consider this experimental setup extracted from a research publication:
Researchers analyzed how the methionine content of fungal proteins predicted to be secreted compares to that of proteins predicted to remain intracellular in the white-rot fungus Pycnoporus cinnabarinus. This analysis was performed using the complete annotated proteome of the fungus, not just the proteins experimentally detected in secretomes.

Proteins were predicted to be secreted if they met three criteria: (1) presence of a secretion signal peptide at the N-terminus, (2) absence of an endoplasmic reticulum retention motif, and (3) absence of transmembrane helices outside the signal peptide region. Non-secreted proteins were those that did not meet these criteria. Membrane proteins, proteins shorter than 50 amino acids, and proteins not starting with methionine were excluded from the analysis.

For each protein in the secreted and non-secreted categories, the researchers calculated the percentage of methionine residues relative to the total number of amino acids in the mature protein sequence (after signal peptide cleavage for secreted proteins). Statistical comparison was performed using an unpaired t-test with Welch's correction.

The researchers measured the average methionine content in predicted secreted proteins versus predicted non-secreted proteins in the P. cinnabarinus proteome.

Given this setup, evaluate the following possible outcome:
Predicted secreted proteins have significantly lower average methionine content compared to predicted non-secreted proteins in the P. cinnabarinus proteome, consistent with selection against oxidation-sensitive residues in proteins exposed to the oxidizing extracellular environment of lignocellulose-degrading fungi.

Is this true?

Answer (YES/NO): YES